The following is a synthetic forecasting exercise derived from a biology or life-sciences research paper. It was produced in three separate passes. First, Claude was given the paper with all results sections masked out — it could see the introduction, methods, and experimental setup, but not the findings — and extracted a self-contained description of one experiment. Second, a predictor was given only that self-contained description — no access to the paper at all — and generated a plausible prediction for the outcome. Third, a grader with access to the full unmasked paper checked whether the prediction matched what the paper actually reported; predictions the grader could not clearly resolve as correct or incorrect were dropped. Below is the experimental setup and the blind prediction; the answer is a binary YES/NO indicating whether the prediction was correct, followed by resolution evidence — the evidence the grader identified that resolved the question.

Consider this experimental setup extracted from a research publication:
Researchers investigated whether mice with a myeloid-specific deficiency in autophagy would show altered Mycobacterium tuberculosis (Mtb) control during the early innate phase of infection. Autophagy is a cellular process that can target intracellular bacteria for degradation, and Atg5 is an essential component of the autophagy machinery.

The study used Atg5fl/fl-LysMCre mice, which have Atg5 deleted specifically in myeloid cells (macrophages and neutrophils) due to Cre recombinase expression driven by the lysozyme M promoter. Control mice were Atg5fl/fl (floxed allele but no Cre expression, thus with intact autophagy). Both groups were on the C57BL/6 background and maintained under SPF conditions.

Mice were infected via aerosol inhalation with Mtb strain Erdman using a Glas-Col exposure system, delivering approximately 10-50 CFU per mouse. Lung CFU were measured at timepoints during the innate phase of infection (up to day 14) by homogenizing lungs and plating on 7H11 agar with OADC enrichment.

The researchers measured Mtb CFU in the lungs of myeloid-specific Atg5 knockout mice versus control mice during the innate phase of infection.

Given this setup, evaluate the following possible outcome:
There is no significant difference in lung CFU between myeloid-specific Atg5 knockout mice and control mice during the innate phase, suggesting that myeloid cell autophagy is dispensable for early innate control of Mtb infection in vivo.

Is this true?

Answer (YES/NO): YES